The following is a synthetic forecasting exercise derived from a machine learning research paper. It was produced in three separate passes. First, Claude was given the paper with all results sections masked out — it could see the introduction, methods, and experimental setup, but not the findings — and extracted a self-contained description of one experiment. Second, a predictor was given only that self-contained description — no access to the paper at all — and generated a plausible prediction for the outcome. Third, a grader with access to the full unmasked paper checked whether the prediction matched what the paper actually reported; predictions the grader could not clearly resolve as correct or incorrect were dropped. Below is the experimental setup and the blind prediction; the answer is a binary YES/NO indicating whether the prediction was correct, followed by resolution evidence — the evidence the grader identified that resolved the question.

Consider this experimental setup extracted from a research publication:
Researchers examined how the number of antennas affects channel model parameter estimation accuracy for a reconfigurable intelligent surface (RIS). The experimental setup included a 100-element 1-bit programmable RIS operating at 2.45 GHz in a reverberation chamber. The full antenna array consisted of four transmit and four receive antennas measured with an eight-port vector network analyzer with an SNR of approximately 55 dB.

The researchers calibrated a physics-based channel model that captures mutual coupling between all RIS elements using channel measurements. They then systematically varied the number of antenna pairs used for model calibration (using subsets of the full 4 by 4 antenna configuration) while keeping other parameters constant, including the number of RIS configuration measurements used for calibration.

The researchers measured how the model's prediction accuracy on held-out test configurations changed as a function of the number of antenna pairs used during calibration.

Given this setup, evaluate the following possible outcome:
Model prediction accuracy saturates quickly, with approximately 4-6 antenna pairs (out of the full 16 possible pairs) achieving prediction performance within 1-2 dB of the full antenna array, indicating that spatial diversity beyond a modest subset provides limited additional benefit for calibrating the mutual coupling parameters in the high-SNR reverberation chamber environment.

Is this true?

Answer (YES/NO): YES